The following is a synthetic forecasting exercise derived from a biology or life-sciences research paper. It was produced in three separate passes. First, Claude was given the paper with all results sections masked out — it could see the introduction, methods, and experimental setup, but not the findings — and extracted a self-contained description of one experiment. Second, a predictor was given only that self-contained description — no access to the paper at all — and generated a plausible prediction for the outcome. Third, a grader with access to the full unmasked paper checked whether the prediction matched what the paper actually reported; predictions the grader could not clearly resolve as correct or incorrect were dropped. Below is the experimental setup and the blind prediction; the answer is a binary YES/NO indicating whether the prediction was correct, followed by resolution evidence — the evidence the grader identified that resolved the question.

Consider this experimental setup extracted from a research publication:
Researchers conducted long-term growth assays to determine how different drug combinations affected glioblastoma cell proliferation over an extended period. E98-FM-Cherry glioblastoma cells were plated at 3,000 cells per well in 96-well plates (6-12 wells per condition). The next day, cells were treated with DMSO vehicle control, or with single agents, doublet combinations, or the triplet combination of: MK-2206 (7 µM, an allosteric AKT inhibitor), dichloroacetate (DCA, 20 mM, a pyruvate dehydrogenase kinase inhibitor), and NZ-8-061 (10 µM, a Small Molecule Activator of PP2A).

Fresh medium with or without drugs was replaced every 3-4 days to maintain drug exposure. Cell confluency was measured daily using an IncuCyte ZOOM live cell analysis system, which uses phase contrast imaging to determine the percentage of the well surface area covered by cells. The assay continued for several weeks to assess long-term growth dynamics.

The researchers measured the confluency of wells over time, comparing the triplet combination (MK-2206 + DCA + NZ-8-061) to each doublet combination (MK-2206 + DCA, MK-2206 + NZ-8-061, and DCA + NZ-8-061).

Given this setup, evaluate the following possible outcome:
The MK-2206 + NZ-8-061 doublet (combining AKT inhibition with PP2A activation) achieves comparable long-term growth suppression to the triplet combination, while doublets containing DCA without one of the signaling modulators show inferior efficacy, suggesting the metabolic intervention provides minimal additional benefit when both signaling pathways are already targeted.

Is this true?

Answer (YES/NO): NO